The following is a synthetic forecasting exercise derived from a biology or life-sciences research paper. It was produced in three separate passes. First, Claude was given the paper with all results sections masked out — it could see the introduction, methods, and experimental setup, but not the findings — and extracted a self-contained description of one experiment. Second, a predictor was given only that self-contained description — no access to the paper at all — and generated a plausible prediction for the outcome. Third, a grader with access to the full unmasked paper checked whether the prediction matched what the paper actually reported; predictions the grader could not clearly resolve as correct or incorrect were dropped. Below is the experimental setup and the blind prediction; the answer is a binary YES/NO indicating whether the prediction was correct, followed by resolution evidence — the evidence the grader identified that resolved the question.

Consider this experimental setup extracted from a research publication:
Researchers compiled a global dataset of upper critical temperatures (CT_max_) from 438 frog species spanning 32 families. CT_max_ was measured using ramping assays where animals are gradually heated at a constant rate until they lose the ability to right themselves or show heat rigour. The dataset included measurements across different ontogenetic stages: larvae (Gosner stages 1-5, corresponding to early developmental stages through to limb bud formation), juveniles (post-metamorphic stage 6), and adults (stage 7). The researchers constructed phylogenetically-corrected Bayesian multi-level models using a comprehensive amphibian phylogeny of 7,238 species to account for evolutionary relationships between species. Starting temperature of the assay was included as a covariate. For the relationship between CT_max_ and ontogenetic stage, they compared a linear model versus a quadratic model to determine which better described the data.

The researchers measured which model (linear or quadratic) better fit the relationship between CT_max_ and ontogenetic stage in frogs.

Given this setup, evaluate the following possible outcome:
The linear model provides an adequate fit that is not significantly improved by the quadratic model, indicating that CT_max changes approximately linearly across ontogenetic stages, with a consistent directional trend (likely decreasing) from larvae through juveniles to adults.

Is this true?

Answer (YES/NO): NO